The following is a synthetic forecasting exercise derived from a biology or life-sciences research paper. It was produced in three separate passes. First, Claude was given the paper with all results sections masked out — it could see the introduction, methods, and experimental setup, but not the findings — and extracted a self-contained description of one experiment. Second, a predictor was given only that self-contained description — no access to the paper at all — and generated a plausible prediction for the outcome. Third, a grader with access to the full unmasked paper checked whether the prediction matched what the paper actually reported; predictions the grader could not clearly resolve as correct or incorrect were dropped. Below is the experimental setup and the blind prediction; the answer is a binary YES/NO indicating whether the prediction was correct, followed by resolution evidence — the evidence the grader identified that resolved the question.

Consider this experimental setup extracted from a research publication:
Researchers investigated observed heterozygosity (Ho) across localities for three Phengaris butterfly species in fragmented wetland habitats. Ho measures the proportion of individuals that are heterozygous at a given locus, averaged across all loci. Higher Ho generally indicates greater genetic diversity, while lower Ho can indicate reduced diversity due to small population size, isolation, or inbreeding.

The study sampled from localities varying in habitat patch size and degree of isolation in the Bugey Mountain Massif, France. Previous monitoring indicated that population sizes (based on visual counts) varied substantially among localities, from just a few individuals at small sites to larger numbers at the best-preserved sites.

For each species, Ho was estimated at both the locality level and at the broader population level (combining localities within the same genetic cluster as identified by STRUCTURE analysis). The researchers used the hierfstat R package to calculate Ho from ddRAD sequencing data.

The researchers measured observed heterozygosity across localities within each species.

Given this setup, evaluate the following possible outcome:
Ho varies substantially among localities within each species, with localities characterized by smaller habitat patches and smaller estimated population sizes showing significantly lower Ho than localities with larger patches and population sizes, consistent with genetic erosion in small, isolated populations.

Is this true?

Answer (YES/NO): NO